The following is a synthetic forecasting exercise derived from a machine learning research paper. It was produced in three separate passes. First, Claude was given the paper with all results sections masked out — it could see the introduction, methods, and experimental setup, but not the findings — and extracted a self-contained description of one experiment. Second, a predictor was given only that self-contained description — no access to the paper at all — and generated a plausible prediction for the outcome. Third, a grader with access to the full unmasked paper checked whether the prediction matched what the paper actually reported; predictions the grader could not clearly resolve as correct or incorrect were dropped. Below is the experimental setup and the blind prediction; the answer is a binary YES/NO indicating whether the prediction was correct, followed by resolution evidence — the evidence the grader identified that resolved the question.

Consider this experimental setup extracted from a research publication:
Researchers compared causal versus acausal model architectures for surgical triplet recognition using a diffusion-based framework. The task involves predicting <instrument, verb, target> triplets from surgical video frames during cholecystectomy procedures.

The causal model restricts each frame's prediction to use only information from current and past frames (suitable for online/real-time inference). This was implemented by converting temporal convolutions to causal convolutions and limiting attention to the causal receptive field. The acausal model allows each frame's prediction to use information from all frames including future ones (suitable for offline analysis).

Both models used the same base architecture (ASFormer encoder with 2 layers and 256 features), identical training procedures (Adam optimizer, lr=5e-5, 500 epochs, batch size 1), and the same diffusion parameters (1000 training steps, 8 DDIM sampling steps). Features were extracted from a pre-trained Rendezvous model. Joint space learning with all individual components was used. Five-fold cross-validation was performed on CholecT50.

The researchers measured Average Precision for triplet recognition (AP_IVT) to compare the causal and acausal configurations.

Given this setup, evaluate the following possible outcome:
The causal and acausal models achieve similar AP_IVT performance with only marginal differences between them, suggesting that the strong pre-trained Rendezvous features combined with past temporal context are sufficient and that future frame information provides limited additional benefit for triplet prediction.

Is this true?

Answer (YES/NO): NO